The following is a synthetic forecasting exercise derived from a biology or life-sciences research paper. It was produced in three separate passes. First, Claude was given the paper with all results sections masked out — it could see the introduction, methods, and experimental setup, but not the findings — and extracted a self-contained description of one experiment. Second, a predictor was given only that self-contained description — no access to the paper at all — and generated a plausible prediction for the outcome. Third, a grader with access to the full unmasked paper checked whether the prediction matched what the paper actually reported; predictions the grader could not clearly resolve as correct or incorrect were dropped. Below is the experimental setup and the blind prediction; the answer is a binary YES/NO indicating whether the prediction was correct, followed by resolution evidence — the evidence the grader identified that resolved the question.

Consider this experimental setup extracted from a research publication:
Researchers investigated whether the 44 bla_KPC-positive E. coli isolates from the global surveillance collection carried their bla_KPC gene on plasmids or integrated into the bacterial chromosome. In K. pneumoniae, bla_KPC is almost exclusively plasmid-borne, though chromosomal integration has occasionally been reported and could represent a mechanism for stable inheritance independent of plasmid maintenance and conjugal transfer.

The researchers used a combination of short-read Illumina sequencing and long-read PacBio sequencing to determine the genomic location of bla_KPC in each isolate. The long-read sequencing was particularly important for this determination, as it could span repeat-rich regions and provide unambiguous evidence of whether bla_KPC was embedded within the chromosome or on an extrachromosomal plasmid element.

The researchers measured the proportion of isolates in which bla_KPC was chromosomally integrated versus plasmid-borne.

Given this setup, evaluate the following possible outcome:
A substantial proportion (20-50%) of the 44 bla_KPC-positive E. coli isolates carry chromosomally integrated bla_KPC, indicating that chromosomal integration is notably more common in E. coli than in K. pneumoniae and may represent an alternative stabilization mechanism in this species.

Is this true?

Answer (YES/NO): NO